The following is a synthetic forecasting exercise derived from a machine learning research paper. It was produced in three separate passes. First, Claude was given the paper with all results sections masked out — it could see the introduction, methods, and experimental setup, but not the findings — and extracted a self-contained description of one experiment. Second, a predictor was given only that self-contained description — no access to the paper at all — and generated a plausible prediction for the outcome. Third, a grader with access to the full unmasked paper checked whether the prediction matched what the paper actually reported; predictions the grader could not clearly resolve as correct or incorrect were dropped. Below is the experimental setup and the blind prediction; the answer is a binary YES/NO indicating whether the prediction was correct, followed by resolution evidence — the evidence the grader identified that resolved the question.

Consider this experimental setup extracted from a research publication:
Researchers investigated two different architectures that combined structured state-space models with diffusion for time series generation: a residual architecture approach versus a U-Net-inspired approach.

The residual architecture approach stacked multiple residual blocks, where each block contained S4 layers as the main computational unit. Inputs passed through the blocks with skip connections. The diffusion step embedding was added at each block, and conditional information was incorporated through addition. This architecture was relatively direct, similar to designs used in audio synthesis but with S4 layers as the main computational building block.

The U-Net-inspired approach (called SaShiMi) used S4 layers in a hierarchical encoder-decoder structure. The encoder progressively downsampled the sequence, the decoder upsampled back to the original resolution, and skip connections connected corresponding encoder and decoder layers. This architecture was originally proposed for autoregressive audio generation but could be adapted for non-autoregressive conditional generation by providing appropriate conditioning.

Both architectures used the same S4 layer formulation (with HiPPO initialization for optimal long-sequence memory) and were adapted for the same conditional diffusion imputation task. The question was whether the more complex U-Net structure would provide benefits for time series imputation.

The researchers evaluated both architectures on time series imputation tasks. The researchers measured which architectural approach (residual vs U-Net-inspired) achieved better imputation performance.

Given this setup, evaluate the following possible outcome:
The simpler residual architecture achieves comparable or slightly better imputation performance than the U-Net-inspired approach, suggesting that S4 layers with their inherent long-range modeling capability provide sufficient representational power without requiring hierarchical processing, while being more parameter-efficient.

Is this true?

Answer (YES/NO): YES